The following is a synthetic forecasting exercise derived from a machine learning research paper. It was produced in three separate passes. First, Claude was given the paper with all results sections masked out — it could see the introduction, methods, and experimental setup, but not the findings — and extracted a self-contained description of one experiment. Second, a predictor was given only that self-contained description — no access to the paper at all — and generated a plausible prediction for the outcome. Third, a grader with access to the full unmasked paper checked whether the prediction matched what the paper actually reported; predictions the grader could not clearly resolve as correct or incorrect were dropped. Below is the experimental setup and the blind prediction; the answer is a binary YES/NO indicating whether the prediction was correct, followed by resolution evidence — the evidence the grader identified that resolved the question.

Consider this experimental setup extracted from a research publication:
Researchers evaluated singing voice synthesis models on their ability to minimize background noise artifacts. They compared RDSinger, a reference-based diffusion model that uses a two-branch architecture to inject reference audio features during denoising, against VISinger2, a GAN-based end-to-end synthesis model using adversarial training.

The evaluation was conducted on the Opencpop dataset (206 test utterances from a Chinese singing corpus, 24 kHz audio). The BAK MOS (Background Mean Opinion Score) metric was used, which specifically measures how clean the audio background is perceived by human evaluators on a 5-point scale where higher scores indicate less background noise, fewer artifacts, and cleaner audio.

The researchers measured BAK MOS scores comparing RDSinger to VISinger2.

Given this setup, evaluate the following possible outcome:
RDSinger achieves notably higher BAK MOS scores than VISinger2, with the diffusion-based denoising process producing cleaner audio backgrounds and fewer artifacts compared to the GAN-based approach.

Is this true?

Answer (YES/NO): YES